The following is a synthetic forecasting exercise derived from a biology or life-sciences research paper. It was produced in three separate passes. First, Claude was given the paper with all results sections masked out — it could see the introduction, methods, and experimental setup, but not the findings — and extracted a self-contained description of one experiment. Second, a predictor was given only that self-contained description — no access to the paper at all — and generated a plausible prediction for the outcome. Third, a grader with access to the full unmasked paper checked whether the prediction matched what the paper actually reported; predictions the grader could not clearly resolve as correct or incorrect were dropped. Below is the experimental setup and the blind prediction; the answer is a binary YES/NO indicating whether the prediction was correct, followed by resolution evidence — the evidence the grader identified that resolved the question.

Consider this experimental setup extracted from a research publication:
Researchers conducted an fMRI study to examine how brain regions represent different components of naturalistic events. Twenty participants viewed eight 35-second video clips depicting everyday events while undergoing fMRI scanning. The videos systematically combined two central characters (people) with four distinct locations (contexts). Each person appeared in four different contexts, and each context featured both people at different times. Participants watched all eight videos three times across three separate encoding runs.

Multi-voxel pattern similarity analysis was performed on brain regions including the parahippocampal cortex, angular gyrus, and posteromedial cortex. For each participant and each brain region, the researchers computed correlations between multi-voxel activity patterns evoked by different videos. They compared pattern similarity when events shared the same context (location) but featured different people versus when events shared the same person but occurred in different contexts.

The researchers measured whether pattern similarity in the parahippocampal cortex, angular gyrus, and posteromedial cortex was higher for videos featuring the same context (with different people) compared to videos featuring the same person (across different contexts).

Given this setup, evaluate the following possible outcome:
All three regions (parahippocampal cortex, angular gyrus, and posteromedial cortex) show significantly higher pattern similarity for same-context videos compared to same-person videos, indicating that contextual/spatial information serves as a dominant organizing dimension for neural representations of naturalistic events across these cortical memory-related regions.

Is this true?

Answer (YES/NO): YES